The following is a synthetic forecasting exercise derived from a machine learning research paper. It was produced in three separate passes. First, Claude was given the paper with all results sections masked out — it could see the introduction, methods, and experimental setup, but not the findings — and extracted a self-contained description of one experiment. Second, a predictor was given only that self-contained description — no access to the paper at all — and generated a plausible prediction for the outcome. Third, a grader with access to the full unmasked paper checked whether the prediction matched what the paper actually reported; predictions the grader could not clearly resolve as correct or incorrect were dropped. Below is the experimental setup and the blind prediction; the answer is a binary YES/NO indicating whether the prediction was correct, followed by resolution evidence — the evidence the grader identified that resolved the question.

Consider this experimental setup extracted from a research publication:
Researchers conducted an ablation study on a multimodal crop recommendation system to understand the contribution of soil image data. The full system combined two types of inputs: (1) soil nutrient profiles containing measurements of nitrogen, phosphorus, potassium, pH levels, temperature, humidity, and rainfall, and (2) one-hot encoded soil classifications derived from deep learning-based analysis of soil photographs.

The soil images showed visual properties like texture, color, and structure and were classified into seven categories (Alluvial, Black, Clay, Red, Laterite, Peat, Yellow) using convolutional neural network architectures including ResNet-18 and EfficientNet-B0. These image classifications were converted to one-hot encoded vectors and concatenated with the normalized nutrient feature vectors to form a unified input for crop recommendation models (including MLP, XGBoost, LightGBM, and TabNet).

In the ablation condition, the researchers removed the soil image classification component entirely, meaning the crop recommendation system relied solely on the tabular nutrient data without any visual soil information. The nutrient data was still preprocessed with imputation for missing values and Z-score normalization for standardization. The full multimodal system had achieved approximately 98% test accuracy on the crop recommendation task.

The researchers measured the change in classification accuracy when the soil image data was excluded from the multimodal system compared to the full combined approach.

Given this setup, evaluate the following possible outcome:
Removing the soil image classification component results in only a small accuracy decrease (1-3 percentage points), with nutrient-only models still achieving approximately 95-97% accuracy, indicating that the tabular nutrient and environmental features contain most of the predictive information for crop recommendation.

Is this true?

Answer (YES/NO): NO